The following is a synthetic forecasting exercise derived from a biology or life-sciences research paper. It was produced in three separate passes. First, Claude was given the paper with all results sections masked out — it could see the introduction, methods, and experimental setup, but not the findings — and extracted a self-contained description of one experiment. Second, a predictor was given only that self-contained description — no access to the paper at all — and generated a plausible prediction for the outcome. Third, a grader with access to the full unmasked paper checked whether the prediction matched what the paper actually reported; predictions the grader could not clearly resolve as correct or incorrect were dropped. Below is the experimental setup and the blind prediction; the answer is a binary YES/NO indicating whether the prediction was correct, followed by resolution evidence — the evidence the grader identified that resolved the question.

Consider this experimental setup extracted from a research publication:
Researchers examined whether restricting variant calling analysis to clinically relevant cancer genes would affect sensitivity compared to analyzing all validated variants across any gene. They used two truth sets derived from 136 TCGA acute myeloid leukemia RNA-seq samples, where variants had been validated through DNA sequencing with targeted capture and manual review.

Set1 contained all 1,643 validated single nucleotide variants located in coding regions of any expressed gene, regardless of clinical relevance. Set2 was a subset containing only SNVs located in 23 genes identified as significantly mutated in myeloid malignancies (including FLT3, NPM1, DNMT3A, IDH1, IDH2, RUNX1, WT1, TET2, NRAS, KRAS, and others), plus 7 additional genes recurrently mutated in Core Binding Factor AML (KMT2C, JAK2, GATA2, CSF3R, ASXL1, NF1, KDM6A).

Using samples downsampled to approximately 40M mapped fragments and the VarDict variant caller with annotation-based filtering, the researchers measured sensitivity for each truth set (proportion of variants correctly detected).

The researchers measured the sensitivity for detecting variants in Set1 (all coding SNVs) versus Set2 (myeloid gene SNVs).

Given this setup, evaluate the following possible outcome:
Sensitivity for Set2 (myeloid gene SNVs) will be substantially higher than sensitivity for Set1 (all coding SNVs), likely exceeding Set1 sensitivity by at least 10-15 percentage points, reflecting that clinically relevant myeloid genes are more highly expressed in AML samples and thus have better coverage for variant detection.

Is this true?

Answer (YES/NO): YES